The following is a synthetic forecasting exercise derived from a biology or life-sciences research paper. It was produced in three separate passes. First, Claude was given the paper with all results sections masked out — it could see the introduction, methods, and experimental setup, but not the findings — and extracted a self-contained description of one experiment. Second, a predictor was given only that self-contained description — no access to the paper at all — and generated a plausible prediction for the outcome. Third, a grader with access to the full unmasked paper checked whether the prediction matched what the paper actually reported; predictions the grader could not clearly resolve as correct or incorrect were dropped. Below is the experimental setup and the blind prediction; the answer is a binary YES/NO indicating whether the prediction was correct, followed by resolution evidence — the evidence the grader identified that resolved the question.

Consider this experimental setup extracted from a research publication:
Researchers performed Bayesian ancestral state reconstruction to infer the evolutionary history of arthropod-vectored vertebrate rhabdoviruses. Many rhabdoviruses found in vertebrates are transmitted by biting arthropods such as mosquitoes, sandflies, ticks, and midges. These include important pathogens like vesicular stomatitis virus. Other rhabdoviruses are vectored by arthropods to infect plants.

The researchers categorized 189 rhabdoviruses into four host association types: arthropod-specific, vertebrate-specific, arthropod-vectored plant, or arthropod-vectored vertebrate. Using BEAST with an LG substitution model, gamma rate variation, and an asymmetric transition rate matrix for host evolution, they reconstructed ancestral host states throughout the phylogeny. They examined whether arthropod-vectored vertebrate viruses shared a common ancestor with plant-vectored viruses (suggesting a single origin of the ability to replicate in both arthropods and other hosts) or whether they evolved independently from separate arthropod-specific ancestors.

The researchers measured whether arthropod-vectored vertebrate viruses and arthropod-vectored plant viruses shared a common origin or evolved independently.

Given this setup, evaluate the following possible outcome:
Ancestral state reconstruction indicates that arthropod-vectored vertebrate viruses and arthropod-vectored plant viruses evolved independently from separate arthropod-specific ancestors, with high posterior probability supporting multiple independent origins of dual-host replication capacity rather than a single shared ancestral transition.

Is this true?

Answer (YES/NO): NO